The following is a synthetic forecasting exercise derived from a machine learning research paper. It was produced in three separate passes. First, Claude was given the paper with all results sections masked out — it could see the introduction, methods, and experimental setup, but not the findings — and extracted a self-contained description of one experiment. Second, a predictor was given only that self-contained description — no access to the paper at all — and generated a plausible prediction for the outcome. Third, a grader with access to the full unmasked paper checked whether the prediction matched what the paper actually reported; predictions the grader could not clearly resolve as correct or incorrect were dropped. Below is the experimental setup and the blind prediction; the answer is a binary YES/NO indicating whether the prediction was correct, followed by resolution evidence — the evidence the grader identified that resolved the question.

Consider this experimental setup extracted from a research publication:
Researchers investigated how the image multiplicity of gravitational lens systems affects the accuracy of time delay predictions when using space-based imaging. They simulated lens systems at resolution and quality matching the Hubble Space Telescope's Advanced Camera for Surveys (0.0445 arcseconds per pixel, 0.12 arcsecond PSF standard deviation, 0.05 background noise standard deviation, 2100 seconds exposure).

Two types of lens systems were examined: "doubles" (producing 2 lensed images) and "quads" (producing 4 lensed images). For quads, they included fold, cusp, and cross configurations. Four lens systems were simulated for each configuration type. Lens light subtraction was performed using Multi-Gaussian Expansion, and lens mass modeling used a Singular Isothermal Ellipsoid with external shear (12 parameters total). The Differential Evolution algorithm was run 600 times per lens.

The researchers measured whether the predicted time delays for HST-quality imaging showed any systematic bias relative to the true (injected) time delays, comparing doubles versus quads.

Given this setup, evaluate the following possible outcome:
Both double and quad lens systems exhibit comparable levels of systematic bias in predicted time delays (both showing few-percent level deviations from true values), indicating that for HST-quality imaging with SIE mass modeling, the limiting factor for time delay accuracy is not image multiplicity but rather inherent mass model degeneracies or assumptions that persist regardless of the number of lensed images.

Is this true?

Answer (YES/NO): NO